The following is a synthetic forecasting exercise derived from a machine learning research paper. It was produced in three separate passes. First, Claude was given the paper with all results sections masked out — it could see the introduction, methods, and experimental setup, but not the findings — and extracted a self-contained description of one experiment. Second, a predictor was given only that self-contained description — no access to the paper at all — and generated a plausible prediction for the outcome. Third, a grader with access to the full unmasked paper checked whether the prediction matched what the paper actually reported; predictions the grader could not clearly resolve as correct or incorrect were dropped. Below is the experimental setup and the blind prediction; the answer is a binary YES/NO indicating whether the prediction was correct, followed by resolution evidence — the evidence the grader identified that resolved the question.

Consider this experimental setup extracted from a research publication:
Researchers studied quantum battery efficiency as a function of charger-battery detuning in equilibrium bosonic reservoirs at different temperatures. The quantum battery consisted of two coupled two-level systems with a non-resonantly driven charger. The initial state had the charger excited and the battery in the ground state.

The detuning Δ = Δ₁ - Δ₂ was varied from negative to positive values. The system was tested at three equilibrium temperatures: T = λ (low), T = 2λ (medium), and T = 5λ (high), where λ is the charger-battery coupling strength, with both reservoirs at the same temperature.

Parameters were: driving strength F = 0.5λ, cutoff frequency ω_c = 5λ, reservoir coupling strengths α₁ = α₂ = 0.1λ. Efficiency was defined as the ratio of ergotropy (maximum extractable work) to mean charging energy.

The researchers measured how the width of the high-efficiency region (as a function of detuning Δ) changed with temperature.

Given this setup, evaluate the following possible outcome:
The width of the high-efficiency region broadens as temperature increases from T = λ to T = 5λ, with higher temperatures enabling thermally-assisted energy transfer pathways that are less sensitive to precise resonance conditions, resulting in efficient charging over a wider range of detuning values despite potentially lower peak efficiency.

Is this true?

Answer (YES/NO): NO